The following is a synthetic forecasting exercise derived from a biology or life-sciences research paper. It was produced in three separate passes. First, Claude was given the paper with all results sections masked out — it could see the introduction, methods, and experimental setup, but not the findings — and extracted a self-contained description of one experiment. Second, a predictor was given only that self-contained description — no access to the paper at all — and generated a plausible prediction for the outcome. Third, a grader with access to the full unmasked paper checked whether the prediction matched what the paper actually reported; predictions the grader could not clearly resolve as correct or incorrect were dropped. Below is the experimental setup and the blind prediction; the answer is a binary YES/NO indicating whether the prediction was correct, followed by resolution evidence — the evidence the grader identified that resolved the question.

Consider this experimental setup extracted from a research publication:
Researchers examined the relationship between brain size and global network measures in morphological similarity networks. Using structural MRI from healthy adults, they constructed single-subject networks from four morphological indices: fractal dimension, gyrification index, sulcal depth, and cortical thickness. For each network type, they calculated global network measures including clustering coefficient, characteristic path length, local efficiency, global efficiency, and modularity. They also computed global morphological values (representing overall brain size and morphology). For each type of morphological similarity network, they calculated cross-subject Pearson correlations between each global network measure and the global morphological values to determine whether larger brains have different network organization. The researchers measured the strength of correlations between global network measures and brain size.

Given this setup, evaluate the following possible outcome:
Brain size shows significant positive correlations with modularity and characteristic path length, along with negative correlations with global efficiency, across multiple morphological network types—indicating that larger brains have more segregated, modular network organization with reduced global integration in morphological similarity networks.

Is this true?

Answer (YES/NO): NO